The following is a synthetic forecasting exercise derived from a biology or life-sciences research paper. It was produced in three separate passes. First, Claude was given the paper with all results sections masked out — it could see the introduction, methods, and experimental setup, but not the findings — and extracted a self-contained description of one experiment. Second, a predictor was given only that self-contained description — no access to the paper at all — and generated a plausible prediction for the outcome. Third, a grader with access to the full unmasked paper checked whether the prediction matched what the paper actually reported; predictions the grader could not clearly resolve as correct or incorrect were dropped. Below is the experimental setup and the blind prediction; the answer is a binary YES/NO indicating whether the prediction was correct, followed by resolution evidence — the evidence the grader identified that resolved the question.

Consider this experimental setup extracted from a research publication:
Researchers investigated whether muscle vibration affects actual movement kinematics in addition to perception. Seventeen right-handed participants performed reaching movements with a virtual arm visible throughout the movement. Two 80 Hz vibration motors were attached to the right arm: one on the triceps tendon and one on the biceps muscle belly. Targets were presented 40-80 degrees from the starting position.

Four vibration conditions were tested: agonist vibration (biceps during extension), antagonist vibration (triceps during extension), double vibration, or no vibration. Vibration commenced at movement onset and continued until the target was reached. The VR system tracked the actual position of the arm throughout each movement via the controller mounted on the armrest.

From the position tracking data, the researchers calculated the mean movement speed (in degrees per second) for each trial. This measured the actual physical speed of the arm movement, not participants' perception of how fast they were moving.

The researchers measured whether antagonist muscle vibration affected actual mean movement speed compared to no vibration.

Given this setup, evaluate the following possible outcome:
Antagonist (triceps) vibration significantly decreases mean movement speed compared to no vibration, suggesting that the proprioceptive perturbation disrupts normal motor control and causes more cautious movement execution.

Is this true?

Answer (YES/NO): YES